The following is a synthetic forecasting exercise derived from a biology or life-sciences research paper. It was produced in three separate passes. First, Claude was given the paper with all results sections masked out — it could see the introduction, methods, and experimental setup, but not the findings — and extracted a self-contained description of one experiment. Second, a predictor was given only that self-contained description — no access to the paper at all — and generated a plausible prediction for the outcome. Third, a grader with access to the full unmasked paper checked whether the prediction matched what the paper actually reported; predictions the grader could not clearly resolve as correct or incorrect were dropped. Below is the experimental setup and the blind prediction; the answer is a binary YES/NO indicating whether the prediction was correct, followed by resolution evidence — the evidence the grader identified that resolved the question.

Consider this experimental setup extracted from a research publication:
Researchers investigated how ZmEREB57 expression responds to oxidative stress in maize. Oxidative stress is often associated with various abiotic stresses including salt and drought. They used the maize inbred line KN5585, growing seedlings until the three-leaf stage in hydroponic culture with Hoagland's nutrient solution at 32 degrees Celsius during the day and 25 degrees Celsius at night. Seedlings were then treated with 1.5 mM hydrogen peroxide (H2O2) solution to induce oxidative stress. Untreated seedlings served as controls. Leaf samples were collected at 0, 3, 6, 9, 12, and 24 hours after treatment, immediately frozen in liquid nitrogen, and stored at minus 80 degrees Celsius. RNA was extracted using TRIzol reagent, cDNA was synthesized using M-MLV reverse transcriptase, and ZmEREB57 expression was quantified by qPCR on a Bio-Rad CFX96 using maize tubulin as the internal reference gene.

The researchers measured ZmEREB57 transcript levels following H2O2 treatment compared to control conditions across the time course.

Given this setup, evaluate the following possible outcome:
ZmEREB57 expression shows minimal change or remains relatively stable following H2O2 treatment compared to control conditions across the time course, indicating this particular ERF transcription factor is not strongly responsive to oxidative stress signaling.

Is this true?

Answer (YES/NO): NO